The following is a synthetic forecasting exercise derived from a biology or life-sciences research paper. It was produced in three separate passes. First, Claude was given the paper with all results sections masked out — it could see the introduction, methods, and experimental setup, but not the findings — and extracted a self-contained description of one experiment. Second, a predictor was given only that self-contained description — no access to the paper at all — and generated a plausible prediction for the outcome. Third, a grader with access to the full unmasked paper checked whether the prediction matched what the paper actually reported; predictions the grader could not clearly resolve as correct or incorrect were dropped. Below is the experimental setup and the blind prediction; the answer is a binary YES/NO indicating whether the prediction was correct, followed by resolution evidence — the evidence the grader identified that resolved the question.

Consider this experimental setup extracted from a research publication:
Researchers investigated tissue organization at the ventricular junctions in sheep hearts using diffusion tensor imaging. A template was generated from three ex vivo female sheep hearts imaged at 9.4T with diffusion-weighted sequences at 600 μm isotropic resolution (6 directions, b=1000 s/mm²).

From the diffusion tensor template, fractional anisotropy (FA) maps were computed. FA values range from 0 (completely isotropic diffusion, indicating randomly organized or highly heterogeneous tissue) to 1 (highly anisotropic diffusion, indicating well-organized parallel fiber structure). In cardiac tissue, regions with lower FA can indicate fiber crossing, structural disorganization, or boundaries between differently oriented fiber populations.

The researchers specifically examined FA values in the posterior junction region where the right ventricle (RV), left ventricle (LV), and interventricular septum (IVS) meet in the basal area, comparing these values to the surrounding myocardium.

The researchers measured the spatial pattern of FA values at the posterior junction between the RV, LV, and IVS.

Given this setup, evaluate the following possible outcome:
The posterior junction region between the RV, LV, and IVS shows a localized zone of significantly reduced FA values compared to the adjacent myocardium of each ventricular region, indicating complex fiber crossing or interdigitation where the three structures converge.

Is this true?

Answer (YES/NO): YES